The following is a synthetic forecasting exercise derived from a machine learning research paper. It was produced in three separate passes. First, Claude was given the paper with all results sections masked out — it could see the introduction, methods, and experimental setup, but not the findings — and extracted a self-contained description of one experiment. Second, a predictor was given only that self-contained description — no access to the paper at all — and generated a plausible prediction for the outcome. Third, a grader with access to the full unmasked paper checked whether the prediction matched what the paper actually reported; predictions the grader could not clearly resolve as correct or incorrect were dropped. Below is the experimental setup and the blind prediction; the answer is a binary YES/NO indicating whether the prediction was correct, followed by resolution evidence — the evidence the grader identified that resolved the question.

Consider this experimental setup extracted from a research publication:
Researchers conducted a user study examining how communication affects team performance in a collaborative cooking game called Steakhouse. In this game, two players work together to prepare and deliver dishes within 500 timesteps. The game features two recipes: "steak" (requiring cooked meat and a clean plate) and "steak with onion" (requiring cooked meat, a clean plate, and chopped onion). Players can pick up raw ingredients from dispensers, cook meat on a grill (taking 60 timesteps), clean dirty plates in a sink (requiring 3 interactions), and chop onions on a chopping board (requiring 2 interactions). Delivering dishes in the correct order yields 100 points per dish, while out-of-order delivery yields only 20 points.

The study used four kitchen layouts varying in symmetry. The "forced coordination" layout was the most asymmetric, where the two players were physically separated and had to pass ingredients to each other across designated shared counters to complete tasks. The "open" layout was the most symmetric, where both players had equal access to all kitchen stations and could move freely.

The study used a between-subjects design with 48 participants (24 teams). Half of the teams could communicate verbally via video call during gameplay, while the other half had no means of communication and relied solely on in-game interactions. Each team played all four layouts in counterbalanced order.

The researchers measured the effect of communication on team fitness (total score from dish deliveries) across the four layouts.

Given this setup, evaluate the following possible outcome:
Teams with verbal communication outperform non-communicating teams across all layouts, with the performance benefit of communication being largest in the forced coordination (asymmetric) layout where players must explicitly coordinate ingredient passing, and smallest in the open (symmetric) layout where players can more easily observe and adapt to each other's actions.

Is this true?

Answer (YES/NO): NO